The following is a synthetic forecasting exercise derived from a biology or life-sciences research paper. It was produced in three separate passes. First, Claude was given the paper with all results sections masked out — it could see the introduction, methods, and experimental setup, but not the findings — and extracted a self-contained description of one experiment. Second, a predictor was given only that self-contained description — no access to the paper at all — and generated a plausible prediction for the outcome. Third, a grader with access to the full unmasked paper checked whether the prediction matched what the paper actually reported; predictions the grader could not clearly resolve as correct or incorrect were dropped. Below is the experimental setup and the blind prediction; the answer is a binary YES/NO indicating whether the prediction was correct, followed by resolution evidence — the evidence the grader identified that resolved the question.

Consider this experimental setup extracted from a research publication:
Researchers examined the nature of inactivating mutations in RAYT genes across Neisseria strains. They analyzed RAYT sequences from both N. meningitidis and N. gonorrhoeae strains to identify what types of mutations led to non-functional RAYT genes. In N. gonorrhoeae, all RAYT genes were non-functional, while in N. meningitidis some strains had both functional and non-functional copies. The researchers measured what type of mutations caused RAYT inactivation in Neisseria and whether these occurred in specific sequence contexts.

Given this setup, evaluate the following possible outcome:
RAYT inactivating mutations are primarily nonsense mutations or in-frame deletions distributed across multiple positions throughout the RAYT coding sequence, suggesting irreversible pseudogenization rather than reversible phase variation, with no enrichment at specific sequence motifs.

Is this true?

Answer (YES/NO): NO